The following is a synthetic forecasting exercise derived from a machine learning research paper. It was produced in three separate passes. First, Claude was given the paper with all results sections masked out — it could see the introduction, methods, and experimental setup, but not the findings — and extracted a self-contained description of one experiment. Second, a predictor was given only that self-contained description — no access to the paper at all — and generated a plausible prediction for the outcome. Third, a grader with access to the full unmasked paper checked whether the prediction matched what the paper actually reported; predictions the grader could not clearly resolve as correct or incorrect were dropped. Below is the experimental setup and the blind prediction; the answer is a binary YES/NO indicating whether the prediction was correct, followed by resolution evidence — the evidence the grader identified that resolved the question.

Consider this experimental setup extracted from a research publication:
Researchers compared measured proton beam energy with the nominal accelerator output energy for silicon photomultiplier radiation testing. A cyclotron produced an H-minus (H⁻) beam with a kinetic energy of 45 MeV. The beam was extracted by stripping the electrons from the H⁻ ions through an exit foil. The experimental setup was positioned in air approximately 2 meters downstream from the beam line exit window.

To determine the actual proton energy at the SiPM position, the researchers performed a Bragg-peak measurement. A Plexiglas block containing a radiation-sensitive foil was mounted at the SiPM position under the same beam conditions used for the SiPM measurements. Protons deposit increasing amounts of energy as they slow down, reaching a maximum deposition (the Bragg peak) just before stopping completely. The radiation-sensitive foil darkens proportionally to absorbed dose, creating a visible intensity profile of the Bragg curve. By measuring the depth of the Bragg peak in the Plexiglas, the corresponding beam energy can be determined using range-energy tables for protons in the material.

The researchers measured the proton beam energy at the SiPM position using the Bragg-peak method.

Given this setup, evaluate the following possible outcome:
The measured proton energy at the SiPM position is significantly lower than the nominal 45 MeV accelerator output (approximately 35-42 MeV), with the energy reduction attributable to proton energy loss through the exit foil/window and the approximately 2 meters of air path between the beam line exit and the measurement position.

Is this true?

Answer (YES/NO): YES